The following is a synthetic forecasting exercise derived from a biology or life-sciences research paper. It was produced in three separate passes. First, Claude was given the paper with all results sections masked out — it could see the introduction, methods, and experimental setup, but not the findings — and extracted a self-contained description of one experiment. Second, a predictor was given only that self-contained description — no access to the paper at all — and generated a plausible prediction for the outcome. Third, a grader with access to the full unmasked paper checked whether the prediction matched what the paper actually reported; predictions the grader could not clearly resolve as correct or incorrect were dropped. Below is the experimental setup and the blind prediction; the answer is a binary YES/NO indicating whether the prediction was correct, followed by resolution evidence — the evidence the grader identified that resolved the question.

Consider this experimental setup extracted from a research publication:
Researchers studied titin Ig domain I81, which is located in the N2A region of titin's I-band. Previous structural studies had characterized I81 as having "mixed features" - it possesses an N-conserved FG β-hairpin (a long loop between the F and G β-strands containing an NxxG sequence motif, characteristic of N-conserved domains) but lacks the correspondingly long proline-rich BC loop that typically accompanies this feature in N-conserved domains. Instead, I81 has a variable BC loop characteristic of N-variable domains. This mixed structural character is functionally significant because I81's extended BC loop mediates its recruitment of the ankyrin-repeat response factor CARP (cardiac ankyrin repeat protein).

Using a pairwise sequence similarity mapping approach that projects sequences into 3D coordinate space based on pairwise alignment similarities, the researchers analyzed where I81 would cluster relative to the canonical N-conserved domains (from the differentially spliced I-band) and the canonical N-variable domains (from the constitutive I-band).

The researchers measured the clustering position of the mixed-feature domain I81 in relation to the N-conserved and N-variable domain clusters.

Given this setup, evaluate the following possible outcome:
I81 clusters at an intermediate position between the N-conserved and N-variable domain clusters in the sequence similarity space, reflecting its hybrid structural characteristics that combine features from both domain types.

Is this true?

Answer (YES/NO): NO